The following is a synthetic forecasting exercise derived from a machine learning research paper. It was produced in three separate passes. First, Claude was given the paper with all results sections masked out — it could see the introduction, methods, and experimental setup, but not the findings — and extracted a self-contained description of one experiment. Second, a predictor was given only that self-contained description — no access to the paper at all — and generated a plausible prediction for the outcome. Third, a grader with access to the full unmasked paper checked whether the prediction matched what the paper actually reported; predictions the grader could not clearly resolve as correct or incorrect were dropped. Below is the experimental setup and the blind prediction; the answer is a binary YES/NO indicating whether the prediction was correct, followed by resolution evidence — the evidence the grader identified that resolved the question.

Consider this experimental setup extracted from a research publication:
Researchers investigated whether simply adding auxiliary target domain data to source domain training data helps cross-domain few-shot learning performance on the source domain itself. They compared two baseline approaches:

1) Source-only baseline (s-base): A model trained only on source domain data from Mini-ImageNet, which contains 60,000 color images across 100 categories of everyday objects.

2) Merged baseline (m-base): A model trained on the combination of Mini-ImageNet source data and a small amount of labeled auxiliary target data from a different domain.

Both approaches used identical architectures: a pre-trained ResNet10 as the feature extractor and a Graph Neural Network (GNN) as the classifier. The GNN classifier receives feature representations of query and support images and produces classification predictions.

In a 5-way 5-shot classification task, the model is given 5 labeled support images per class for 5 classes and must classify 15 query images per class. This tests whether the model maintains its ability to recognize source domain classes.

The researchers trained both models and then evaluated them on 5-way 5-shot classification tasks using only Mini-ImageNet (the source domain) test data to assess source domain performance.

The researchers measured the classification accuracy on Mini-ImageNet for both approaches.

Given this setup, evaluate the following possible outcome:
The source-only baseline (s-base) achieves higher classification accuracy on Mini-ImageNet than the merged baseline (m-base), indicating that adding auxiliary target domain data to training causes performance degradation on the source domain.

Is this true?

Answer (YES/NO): YES